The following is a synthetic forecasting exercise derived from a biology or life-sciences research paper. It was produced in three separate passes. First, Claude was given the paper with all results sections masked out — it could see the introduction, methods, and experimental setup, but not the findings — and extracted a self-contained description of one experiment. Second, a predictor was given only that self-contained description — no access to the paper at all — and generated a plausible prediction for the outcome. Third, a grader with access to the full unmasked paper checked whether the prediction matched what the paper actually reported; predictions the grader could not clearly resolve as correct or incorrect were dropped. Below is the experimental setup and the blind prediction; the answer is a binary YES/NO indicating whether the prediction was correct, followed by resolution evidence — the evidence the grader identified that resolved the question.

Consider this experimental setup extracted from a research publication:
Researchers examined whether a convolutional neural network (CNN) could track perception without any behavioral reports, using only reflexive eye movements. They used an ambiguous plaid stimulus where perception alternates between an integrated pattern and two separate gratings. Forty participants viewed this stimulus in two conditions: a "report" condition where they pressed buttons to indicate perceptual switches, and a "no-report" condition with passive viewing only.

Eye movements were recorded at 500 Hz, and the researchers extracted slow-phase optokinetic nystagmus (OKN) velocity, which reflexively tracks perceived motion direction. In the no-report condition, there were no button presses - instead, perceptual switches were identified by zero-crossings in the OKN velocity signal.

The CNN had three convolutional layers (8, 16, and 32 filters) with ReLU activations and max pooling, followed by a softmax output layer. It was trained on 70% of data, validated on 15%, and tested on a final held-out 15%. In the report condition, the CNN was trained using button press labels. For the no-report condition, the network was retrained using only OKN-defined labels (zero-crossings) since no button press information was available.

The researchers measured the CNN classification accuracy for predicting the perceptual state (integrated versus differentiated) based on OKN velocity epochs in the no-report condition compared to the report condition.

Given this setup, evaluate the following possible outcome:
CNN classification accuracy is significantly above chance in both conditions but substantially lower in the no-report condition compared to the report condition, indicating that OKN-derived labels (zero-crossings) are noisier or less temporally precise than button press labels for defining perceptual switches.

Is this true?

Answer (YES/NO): NO